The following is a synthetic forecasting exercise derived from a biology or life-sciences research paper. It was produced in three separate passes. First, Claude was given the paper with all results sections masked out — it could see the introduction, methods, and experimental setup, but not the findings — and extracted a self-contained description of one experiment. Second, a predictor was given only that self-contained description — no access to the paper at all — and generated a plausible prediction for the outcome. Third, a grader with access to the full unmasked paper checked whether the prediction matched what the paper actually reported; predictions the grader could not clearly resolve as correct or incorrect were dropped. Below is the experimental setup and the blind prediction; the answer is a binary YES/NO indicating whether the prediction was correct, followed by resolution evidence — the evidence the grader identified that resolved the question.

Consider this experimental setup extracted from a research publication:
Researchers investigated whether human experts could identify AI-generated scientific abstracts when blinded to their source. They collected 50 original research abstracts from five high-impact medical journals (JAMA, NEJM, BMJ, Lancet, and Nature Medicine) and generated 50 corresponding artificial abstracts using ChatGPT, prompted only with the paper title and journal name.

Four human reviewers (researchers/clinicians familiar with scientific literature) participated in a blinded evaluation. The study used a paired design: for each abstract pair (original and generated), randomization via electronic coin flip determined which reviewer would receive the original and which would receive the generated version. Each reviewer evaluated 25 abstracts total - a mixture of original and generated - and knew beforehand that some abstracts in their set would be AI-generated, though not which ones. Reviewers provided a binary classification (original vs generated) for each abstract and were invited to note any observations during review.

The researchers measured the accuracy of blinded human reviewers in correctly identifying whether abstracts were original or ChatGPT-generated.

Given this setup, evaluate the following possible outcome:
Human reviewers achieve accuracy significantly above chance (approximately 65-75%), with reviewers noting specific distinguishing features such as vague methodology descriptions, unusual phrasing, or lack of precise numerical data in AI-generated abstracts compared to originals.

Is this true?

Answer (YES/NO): YES